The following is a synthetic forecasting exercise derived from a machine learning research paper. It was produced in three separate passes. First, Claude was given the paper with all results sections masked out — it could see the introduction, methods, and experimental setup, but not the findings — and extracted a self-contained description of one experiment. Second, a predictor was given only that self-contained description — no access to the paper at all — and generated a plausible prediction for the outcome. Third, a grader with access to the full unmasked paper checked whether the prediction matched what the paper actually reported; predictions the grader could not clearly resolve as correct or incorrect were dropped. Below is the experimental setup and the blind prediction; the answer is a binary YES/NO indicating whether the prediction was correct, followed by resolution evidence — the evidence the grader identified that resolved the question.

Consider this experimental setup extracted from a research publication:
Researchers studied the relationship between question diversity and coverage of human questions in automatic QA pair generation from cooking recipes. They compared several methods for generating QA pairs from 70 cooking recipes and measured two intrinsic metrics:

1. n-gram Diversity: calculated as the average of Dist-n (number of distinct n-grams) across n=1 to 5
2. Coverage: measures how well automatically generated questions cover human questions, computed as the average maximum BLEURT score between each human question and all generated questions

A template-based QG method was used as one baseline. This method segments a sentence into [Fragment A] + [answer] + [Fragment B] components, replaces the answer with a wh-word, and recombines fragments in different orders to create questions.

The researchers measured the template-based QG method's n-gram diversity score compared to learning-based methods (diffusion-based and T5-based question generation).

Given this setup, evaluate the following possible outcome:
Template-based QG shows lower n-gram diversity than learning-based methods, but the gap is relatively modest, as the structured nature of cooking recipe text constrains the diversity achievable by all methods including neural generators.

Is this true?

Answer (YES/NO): NO